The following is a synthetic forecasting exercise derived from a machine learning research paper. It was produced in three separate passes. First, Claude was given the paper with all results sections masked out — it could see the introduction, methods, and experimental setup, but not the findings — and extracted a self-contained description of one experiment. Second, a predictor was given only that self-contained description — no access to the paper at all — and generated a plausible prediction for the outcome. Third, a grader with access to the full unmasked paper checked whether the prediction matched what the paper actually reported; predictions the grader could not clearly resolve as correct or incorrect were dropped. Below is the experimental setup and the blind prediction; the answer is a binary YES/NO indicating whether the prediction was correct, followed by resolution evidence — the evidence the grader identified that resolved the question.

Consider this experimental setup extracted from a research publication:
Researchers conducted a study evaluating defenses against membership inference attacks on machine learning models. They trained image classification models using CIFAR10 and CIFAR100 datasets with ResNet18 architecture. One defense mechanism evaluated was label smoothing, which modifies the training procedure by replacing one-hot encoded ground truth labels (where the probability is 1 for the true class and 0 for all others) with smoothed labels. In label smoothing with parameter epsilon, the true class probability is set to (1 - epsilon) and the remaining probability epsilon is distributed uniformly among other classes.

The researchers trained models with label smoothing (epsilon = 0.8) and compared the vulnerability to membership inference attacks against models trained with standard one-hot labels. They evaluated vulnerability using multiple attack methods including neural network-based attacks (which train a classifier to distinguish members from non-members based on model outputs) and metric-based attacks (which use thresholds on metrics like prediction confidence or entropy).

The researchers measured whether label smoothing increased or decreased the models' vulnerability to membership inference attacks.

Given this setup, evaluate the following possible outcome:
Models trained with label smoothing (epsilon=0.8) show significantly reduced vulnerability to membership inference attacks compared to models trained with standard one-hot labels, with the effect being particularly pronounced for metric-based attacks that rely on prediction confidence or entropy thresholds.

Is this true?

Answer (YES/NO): NO